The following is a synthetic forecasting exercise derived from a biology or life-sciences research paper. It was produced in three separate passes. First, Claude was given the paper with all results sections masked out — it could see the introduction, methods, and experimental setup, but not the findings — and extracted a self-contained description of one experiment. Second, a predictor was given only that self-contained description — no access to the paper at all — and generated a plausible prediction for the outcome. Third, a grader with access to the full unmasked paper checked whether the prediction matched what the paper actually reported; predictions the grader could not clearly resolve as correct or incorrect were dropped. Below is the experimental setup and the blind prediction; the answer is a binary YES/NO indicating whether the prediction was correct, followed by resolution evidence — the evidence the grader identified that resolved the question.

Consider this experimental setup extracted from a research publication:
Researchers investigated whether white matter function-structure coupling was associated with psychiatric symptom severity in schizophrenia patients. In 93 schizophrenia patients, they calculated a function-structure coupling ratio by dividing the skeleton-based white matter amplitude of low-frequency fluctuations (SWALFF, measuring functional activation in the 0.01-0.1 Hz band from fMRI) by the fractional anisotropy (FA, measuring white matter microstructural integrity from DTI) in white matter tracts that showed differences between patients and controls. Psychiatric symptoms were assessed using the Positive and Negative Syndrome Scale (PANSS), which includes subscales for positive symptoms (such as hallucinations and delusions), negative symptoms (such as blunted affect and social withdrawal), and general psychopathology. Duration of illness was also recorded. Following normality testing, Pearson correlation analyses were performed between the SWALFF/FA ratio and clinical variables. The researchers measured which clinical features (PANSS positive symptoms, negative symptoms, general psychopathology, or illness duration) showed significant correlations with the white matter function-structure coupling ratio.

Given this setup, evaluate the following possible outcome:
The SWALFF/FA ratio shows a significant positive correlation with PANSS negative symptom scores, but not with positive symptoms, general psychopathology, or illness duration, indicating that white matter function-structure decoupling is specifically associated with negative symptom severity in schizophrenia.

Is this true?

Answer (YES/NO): NO